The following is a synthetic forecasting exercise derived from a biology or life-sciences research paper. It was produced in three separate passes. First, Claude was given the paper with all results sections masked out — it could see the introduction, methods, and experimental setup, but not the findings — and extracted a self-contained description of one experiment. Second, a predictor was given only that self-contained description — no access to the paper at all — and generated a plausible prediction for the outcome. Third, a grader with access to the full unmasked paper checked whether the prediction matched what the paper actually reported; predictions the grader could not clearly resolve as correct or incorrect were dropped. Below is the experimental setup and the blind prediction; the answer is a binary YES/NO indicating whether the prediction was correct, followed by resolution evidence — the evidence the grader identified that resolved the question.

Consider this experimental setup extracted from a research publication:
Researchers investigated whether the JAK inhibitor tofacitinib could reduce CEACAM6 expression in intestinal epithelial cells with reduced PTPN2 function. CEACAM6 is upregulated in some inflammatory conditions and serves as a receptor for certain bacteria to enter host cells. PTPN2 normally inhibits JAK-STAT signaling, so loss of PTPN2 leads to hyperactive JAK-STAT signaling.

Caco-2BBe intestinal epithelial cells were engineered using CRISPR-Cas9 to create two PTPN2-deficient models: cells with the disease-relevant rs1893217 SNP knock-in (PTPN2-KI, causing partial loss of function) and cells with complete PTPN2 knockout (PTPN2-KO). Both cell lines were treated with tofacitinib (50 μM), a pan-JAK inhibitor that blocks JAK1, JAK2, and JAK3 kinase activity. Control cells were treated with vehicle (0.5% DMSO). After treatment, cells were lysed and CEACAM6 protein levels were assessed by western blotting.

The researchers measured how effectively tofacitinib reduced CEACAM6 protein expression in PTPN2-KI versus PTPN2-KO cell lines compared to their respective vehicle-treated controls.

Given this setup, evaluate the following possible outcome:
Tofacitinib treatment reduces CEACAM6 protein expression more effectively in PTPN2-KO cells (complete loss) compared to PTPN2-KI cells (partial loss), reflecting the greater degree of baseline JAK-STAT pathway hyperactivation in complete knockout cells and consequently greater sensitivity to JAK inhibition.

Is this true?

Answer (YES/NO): YES